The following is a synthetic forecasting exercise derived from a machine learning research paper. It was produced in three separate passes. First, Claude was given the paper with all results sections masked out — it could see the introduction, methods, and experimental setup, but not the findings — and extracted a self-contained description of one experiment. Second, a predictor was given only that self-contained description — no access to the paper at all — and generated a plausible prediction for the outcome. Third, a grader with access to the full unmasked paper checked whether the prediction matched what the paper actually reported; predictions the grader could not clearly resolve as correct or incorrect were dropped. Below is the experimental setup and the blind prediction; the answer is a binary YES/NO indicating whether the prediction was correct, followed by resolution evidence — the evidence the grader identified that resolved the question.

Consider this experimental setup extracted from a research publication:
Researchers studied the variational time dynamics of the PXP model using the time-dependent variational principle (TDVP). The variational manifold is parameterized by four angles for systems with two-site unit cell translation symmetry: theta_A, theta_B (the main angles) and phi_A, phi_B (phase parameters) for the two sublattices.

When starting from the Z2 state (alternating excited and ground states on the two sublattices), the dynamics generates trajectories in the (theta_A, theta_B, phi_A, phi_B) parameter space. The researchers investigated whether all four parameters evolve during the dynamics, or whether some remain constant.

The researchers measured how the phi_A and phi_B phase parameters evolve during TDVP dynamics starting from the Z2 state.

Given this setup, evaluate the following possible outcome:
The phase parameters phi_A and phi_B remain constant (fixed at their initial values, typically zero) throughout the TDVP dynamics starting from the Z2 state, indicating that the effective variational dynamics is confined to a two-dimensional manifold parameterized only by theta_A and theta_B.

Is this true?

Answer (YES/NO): YES